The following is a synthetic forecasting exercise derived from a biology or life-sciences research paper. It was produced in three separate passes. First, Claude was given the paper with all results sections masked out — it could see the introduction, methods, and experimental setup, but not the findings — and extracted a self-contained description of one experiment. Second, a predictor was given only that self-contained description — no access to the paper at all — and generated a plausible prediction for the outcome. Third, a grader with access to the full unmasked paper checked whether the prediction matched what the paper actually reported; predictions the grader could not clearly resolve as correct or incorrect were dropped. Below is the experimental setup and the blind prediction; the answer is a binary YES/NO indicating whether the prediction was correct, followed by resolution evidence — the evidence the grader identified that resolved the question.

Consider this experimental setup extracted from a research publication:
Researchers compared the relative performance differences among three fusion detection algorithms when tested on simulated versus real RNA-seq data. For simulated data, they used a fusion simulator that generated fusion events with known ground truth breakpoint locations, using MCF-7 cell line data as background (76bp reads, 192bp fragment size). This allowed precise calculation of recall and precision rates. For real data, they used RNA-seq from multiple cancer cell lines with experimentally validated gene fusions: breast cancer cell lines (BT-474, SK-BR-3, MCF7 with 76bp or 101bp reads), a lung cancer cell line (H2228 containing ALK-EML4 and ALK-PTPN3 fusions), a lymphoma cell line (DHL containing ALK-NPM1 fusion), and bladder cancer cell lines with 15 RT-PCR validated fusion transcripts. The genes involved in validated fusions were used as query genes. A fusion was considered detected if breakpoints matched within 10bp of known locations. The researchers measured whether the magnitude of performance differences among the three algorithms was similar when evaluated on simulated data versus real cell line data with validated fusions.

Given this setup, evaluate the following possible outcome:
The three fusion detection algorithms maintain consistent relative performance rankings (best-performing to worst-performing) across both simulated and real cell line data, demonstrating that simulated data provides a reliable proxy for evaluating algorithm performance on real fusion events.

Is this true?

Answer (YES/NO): NO